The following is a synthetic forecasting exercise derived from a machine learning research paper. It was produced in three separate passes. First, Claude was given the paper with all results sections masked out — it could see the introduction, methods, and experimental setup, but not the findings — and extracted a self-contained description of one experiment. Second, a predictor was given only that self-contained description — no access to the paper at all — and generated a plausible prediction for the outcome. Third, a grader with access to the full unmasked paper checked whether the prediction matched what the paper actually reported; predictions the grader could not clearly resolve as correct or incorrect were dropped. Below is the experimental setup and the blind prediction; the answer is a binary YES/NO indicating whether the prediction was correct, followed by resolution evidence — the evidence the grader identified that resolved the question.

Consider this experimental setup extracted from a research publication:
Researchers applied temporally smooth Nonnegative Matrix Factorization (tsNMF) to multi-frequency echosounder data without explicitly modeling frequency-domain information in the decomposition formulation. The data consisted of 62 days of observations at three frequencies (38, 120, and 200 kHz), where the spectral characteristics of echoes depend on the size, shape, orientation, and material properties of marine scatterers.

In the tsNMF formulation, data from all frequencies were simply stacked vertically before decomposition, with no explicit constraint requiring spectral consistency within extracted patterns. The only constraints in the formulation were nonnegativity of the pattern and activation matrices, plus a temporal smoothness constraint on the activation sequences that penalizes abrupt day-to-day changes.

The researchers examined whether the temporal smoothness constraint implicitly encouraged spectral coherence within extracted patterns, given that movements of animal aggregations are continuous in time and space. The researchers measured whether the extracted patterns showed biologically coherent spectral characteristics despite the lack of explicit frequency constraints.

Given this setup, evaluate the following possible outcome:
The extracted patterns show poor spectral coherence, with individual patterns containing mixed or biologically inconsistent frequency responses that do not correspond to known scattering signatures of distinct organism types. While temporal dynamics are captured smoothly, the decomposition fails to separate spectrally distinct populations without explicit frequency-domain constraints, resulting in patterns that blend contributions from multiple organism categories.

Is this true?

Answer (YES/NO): NO